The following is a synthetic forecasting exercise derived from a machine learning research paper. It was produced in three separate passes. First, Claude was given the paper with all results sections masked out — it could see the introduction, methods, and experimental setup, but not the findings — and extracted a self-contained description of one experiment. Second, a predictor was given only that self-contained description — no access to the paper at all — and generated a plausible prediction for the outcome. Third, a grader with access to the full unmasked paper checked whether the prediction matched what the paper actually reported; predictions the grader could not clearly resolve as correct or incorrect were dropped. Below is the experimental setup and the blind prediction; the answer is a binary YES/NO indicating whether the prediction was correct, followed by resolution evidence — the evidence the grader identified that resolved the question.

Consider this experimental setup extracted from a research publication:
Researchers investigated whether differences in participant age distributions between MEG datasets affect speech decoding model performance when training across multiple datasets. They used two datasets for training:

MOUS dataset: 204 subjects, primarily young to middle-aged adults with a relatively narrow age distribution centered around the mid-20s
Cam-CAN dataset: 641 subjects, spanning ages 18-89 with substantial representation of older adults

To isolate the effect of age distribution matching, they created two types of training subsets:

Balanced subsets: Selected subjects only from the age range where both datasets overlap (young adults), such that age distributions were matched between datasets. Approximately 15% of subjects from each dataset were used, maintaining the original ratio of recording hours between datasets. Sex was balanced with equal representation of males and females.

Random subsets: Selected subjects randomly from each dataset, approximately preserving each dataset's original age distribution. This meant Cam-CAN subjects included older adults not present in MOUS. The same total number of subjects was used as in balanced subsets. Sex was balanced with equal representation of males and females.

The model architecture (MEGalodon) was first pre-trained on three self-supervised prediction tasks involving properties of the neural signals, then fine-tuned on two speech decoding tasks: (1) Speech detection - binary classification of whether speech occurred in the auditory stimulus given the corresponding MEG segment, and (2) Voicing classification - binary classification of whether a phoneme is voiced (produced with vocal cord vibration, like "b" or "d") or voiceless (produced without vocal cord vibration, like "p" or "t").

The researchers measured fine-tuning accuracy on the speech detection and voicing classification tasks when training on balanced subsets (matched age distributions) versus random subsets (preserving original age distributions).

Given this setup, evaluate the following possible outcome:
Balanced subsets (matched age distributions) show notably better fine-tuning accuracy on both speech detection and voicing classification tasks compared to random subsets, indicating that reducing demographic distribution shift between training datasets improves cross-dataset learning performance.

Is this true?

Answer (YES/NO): NO